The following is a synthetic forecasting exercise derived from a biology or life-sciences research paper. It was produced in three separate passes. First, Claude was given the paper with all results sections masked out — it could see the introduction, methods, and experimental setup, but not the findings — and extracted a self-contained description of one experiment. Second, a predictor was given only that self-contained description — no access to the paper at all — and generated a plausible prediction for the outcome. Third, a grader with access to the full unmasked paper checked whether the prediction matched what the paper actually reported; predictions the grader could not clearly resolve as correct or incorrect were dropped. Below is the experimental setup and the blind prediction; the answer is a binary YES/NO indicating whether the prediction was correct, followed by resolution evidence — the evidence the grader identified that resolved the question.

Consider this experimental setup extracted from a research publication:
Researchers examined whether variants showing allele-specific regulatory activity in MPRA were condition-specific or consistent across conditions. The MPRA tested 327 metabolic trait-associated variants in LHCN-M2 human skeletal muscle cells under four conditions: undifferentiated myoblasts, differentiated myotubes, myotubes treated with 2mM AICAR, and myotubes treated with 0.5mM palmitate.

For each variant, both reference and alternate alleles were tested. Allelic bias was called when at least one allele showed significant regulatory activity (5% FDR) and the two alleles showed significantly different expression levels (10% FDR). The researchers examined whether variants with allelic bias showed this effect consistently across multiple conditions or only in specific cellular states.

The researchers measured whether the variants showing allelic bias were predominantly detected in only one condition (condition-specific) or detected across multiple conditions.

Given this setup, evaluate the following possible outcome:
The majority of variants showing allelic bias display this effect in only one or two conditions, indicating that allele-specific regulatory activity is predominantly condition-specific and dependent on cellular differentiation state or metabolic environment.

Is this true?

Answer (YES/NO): YES